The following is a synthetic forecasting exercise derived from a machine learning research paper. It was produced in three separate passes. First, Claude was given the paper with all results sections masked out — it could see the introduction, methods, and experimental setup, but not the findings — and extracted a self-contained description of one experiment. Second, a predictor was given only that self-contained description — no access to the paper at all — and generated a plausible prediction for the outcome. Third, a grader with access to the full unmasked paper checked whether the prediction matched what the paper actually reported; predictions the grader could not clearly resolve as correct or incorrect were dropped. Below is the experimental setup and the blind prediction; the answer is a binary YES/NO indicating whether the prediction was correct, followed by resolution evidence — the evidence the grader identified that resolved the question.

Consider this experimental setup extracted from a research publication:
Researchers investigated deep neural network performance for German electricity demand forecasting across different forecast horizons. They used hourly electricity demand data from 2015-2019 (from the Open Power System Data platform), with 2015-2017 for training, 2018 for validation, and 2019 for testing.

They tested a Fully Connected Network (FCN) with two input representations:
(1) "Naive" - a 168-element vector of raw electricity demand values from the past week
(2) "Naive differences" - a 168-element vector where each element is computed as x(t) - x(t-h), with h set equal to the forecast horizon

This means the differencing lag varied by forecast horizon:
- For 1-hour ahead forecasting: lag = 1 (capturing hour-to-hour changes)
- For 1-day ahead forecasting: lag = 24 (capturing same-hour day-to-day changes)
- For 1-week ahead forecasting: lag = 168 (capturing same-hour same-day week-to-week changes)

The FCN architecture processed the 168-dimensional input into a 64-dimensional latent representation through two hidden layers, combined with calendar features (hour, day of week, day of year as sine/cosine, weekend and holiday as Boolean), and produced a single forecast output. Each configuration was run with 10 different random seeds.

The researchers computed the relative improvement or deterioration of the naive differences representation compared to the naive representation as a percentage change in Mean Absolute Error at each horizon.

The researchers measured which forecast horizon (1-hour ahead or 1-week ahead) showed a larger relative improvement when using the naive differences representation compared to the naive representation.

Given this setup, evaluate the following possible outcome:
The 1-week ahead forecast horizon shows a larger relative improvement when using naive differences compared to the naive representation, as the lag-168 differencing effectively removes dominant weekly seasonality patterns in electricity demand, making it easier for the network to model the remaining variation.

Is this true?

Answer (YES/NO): NO